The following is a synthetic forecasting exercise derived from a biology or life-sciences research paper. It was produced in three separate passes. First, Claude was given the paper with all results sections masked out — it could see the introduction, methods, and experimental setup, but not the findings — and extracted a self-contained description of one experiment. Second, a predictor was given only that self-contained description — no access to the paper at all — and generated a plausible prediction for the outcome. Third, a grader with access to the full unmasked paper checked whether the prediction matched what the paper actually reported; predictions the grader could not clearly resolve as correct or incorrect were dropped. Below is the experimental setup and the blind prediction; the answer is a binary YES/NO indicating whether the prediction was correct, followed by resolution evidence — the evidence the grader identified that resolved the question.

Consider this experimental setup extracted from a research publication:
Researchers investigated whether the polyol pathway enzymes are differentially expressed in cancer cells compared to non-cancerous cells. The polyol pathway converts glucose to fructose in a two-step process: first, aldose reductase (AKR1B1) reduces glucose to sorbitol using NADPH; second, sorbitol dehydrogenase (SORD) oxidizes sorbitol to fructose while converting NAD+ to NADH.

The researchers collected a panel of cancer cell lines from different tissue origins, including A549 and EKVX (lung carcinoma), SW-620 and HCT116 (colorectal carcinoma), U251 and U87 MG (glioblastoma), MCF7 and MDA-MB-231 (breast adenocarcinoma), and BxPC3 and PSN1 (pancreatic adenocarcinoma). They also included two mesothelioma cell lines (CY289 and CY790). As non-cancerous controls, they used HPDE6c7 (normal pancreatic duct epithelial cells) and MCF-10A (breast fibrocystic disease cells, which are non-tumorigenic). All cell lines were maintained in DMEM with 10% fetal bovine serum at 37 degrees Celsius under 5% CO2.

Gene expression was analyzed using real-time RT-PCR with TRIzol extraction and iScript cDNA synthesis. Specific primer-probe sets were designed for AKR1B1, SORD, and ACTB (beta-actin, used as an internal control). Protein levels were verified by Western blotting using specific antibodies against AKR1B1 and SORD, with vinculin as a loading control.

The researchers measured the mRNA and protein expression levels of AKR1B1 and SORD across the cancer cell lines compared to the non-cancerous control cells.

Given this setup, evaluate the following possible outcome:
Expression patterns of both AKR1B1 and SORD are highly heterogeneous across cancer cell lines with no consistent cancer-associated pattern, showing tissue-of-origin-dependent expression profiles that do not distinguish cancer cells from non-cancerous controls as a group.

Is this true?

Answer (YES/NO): YES